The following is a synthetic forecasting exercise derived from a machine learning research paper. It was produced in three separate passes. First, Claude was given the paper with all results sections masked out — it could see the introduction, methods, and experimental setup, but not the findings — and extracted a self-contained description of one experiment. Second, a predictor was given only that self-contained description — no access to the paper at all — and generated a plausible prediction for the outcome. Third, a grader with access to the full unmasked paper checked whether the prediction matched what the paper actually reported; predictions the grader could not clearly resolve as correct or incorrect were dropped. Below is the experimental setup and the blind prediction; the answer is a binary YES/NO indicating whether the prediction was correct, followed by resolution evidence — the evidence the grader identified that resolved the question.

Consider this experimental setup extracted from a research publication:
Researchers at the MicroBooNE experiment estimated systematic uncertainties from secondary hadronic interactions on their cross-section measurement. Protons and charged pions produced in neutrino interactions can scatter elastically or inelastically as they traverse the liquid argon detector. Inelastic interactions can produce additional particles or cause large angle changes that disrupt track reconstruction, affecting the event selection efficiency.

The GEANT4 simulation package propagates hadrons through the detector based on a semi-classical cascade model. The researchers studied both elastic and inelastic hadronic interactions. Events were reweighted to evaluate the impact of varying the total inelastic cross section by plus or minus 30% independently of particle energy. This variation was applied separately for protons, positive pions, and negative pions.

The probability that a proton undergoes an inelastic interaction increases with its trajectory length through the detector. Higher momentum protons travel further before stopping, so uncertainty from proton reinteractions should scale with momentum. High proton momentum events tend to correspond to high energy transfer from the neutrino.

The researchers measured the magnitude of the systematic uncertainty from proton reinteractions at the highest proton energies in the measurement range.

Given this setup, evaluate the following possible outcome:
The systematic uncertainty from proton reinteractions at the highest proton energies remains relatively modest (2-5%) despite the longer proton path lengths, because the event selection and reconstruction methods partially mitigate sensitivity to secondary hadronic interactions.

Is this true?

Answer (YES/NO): NO